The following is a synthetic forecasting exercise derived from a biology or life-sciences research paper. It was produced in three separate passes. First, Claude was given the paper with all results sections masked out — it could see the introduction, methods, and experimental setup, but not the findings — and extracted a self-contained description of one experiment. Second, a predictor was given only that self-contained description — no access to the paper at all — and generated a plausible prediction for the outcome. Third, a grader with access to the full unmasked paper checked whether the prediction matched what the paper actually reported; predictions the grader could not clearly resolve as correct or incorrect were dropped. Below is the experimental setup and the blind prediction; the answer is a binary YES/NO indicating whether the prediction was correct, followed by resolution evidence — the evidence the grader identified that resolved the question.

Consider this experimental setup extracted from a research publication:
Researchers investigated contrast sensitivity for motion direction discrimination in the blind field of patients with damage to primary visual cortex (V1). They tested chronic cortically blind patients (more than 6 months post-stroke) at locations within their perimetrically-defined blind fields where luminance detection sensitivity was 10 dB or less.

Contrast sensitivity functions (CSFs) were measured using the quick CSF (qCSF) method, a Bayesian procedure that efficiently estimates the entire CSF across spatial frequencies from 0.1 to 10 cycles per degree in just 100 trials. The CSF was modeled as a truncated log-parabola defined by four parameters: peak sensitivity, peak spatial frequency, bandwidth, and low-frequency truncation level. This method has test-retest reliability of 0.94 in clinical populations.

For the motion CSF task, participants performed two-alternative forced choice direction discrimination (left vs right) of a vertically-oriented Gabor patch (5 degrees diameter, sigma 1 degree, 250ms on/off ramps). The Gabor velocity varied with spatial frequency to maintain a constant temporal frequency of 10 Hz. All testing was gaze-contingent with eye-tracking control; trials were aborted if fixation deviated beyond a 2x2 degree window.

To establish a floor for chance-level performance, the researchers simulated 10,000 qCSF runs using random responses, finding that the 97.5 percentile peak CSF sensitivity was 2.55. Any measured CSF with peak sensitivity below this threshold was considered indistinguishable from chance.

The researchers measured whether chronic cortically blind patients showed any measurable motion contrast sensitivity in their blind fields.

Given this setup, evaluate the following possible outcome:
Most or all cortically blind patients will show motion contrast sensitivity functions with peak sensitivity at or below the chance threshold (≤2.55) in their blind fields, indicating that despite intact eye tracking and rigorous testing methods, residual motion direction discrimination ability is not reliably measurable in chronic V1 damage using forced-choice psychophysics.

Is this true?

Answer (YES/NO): YES